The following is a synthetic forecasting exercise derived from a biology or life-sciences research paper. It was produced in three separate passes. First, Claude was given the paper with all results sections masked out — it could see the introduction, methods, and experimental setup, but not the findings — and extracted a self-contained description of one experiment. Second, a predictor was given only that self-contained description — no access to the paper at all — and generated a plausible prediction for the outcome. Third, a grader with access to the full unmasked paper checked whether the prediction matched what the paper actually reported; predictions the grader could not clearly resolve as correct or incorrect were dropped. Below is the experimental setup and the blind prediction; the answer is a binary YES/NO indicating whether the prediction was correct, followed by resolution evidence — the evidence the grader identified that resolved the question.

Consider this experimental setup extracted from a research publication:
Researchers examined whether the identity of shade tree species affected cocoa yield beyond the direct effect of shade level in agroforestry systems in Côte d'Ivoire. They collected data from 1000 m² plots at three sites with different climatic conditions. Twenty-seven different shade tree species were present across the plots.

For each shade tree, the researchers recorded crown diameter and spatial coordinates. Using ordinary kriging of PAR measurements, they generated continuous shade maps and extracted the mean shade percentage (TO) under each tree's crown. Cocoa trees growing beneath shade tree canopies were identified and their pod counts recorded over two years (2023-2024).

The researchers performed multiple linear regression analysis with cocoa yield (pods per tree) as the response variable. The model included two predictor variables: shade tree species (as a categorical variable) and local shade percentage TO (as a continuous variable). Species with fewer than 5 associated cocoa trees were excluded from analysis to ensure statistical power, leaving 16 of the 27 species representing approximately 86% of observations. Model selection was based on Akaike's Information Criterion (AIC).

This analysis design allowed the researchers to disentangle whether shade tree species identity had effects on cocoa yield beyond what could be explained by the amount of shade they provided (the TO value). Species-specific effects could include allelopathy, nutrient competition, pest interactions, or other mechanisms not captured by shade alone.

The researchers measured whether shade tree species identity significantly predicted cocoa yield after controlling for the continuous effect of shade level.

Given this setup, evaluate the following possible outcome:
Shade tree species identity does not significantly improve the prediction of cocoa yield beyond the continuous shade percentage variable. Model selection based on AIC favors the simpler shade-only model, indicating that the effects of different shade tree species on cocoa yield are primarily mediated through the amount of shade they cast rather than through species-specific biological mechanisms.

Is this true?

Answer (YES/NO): NO